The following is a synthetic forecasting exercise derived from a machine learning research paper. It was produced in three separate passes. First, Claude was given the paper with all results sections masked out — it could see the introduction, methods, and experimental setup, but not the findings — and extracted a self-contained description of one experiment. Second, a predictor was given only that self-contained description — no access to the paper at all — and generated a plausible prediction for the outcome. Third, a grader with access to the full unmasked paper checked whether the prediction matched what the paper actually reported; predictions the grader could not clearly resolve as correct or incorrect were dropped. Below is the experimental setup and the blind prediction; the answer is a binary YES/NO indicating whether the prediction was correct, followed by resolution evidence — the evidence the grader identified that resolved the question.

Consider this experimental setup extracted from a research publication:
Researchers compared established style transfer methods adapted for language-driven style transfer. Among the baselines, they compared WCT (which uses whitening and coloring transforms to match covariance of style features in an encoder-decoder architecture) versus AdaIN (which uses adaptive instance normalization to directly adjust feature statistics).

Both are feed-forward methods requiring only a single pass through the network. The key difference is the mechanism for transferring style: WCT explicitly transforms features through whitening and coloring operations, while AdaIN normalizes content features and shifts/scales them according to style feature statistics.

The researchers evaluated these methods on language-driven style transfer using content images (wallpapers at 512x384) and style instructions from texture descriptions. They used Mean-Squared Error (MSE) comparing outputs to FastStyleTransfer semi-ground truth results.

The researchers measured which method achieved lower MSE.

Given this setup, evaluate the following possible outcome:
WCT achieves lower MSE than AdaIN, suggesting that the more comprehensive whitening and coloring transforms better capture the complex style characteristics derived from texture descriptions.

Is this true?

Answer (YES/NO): NO